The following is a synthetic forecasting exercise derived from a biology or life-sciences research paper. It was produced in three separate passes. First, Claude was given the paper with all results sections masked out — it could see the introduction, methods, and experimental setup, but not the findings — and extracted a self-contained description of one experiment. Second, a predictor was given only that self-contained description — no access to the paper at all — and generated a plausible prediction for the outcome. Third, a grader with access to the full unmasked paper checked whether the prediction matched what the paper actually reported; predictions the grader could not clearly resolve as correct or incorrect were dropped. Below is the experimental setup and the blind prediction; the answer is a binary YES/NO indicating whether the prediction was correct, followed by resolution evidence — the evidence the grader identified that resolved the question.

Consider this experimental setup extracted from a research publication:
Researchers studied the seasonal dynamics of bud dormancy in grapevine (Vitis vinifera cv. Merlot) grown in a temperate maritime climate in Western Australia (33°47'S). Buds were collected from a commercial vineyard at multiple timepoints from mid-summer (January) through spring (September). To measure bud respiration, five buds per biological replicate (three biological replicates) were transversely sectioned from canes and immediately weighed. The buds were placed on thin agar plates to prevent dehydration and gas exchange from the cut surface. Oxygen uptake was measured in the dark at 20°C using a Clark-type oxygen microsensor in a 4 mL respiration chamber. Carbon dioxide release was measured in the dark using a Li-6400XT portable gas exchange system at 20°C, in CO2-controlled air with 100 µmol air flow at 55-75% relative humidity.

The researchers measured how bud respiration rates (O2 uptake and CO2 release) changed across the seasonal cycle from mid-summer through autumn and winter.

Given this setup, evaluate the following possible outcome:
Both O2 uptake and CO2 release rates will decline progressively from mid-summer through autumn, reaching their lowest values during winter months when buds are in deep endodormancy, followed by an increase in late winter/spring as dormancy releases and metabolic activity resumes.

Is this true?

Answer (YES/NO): NO